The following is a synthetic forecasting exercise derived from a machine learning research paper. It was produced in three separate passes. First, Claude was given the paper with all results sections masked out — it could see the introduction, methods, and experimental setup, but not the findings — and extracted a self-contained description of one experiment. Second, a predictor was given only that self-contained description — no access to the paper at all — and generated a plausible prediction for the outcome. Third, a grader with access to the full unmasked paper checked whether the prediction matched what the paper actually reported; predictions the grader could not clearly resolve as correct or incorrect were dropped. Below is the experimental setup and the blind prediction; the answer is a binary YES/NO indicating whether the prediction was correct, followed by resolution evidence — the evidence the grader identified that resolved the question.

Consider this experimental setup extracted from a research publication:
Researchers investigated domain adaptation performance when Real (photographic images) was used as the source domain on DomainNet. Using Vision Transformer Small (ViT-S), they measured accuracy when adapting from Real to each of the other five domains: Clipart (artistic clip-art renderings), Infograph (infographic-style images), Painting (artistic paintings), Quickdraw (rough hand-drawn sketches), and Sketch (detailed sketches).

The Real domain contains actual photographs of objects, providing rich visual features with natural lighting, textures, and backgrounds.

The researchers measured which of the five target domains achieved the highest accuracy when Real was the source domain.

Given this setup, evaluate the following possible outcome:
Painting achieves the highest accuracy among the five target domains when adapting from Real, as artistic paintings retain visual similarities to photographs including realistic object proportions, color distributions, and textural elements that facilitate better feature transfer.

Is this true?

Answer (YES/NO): YES